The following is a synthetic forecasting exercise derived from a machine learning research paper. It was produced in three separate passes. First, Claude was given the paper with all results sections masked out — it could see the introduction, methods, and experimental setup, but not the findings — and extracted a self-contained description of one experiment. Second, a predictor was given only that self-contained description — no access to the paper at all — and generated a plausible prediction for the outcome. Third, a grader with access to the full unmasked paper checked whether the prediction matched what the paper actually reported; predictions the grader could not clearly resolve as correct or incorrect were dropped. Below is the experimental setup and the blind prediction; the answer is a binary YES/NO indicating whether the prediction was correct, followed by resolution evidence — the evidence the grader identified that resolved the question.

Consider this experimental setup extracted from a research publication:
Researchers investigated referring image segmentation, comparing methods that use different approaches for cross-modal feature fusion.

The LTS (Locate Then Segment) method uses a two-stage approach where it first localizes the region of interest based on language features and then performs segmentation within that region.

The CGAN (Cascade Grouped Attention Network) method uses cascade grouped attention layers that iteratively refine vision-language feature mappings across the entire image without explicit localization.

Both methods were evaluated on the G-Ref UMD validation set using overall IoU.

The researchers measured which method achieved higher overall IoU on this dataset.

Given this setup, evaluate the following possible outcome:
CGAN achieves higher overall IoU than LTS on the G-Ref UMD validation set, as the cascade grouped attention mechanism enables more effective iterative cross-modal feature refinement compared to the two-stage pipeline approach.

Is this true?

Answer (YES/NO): NO